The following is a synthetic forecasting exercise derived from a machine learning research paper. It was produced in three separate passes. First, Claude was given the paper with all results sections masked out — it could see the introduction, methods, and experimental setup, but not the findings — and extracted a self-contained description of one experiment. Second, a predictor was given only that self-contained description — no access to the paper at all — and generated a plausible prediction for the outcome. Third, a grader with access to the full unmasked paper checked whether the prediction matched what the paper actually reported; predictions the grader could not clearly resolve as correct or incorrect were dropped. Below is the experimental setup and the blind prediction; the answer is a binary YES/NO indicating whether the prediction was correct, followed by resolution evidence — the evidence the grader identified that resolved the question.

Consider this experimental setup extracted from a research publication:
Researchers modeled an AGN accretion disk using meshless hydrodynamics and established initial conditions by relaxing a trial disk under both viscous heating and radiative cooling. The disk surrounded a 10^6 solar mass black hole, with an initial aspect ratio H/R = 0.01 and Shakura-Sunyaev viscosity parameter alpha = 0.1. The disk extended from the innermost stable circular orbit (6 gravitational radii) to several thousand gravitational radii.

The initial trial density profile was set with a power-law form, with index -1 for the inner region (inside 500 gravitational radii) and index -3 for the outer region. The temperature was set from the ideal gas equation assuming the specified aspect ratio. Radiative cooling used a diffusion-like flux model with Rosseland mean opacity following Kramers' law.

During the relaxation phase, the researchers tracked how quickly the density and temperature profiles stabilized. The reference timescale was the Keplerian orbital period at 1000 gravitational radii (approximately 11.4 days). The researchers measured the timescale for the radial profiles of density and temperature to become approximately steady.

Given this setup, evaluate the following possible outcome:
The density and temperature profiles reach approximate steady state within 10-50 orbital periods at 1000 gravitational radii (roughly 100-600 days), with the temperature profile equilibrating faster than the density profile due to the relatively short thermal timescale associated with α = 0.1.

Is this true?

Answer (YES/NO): NO